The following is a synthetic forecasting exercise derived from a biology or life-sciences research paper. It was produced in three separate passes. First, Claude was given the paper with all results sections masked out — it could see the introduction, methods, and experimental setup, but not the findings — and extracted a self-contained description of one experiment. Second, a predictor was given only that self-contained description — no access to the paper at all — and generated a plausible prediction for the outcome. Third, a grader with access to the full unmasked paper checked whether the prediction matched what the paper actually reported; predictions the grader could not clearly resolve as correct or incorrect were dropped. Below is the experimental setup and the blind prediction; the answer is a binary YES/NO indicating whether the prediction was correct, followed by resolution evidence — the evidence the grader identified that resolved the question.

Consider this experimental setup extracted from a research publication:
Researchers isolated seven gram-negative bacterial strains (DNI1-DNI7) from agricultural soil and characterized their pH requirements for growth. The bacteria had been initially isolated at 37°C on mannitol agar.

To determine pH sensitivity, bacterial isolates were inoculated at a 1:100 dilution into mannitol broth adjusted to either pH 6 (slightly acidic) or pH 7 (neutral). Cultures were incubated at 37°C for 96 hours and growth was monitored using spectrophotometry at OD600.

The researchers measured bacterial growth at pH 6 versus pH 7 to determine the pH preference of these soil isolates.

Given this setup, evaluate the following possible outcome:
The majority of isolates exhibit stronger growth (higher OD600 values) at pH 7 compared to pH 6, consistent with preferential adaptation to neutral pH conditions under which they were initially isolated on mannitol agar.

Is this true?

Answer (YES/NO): YES